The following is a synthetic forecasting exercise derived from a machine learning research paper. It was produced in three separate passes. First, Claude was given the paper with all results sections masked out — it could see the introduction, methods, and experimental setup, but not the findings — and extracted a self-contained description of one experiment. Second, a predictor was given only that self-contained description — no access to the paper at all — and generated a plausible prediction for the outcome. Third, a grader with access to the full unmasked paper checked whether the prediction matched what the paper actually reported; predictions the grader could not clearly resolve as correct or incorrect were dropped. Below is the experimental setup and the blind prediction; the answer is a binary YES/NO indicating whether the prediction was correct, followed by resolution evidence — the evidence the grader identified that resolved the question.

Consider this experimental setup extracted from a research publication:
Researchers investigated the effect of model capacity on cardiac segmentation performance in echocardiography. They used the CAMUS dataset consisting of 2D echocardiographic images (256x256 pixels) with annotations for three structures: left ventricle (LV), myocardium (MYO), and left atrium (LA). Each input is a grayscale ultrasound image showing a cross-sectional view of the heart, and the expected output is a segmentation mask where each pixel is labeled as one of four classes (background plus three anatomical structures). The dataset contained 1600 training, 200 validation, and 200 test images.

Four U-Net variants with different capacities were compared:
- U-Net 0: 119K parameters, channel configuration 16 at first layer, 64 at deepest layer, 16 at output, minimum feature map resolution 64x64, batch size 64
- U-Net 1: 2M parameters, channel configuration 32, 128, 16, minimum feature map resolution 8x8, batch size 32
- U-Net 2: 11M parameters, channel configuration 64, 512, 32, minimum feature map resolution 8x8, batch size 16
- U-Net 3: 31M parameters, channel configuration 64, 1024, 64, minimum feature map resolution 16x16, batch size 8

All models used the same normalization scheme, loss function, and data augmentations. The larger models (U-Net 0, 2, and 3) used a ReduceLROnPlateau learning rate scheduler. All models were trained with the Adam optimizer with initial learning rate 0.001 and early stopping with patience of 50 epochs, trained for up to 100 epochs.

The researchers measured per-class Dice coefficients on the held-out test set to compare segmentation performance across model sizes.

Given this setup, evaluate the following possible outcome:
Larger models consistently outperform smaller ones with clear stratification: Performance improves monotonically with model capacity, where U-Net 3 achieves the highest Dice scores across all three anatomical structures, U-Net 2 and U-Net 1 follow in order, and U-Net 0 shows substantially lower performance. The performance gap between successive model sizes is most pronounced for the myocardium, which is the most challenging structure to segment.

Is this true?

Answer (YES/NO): NO